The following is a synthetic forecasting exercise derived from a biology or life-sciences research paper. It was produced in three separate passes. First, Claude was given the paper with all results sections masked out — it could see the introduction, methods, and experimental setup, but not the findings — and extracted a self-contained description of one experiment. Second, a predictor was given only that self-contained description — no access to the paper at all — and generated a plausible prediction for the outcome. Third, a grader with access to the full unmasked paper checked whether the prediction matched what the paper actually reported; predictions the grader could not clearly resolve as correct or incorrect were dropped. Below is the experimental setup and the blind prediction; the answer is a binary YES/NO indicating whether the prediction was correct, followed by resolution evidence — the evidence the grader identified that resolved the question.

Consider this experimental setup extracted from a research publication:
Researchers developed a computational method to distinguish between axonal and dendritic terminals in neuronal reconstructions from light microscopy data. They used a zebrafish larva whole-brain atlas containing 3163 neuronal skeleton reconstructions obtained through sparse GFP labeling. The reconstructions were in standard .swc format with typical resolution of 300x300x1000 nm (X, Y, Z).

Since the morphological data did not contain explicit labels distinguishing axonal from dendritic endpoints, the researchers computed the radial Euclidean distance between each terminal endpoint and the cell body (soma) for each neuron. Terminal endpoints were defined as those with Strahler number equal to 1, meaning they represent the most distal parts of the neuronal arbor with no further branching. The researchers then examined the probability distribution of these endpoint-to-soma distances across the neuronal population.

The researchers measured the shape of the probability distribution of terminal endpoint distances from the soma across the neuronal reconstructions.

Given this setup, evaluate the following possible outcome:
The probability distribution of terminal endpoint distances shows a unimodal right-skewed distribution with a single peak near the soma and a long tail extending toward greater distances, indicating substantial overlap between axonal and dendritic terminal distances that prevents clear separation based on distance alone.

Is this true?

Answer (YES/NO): NO